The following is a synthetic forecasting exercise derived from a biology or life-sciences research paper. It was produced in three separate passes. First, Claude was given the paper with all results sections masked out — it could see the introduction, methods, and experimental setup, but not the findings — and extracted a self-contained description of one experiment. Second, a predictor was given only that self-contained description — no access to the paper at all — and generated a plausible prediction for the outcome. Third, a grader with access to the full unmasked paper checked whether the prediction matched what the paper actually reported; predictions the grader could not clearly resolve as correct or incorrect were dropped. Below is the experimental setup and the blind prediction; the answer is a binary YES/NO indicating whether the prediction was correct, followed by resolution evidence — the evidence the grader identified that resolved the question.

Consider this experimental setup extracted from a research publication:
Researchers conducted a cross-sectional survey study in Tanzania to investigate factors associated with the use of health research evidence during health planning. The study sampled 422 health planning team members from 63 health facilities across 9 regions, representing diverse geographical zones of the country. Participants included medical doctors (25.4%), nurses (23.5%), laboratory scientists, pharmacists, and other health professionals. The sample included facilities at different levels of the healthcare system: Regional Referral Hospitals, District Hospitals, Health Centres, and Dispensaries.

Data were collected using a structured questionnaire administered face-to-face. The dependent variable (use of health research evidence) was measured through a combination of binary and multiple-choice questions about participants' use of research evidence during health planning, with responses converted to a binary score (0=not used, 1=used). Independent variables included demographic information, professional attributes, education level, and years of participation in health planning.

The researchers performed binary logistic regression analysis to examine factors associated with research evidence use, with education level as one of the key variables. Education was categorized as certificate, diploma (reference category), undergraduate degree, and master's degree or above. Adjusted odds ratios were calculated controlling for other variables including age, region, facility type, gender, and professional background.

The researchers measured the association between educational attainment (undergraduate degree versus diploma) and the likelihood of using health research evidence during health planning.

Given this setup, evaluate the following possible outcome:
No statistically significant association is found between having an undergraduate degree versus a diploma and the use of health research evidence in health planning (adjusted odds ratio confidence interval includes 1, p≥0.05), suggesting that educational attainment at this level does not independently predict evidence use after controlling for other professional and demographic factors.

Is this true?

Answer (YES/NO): NO